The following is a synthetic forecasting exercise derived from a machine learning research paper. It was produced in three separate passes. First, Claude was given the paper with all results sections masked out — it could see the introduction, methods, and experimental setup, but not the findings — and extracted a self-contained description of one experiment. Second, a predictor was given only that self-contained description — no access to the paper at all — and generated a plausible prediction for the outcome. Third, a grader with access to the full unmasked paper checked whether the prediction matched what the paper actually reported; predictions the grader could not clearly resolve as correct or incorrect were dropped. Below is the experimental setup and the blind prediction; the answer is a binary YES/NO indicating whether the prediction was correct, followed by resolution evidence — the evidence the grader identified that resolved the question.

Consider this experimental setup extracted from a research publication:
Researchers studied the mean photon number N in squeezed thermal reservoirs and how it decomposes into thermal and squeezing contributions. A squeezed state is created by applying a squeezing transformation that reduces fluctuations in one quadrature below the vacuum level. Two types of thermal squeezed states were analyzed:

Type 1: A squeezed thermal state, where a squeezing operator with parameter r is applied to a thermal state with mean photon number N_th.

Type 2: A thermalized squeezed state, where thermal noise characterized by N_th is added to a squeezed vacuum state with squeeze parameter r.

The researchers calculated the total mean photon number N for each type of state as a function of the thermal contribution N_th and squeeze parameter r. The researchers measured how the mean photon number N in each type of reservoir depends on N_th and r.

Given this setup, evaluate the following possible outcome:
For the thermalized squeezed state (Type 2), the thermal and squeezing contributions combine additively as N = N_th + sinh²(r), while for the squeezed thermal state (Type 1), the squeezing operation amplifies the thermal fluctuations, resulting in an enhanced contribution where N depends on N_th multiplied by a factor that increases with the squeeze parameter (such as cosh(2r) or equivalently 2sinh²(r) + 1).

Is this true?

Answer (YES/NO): YES